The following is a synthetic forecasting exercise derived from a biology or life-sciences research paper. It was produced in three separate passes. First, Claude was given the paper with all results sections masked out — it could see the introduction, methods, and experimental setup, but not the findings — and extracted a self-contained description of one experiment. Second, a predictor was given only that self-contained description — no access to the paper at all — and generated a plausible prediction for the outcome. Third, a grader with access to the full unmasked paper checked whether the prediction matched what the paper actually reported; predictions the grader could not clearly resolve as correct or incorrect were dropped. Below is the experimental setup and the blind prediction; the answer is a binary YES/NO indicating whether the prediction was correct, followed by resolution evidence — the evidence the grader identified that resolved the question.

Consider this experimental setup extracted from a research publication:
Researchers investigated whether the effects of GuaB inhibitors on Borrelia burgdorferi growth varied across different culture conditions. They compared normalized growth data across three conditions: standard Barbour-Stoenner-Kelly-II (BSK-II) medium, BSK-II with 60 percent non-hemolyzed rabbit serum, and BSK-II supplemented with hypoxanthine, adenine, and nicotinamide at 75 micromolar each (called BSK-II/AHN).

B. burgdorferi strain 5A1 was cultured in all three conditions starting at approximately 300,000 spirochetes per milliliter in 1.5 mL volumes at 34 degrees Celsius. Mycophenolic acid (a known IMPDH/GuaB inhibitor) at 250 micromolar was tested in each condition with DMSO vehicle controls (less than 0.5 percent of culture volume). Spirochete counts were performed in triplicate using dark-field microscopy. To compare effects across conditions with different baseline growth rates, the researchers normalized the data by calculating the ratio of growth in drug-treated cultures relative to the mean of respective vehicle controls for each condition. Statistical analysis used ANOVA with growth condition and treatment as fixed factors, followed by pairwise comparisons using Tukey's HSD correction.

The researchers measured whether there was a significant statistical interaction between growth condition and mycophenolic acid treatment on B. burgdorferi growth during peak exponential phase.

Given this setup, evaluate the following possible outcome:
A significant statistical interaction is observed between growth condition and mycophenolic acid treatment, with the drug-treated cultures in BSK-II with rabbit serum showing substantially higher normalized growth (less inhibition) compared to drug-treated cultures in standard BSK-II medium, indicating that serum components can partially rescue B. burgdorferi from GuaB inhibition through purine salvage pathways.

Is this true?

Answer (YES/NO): NO